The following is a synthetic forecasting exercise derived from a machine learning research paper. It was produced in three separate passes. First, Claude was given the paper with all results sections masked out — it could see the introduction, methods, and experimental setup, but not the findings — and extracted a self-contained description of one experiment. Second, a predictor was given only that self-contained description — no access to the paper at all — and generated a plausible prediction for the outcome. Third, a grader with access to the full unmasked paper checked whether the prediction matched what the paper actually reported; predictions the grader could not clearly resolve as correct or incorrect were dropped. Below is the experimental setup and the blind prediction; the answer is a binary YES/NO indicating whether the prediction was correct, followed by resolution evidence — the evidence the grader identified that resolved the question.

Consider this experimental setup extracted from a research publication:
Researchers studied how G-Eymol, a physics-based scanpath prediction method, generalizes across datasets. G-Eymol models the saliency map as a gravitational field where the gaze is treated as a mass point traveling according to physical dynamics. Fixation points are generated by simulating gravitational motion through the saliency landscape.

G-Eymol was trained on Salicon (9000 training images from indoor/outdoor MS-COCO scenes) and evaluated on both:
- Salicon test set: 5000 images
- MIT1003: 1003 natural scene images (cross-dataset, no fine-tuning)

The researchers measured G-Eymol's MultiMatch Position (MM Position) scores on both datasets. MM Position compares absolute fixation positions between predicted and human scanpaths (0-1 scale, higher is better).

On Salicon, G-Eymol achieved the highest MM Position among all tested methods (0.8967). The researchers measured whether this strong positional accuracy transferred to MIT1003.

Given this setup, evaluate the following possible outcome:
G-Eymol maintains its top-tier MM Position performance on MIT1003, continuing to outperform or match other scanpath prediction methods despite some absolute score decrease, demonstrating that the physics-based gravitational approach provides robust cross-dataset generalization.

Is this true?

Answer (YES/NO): NO